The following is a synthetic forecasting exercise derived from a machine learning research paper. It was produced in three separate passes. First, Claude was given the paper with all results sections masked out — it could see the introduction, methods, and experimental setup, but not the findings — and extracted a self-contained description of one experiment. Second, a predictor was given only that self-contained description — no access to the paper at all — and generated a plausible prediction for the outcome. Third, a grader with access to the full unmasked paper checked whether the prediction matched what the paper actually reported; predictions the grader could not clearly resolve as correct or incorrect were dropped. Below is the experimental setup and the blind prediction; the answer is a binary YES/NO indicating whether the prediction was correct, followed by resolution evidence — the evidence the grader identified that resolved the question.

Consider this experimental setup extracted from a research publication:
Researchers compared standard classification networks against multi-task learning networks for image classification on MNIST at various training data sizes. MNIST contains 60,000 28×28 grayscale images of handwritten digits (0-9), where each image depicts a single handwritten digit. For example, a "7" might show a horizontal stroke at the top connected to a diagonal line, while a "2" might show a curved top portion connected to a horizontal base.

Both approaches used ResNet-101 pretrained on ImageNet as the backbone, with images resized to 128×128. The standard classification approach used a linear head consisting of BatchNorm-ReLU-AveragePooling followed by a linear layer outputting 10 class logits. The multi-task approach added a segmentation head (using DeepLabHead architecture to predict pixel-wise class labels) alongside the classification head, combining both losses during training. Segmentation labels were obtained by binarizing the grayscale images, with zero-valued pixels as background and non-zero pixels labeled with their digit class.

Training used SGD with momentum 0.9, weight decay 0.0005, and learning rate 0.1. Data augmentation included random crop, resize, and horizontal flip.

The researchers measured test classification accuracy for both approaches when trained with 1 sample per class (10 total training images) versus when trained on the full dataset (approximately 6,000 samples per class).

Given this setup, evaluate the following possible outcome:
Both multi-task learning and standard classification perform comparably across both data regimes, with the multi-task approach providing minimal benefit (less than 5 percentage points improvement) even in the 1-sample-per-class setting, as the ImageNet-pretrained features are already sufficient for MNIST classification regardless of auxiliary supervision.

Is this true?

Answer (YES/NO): NO